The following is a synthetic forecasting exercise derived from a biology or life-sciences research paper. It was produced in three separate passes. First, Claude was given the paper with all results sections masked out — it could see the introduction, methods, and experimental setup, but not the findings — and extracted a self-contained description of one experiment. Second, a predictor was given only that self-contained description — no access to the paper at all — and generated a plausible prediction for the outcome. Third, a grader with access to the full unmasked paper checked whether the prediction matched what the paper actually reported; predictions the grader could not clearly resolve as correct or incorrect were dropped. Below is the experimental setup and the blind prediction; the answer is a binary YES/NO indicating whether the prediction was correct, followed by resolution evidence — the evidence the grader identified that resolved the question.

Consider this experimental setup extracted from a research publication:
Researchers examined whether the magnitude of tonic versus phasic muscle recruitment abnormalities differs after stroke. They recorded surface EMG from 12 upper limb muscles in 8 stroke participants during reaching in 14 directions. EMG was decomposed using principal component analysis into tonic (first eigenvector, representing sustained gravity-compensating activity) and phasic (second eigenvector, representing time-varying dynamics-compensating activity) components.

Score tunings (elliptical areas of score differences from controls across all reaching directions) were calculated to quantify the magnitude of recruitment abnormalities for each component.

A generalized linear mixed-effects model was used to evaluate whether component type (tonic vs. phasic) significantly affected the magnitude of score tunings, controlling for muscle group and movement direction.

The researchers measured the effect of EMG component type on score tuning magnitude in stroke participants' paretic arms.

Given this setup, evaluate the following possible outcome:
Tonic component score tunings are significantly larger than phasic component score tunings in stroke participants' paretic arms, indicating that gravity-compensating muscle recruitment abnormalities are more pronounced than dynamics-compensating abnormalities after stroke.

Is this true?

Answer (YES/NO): YES